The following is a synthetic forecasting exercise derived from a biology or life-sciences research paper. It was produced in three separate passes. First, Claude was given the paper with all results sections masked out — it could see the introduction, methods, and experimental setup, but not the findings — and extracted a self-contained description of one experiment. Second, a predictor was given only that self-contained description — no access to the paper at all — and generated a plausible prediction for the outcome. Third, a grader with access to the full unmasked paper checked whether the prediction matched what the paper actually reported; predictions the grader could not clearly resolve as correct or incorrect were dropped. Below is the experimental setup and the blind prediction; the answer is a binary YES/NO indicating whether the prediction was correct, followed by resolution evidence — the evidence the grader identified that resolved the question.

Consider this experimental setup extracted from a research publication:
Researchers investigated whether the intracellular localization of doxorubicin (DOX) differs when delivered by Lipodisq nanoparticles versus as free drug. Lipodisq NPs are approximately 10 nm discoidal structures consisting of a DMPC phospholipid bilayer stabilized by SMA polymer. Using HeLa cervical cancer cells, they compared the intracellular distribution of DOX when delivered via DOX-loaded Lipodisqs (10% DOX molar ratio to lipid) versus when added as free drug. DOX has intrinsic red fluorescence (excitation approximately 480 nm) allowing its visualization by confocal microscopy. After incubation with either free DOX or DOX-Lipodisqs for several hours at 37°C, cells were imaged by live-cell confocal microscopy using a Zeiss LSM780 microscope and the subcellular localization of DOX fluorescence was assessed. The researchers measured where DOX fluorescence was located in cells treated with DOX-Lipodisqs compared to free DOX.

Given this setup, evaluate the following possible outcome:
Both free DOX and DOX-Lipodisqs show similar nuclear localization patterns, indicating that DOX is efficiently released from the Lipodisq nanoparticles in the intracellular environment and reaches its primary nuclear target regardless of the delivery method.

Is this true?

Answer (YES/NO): NO